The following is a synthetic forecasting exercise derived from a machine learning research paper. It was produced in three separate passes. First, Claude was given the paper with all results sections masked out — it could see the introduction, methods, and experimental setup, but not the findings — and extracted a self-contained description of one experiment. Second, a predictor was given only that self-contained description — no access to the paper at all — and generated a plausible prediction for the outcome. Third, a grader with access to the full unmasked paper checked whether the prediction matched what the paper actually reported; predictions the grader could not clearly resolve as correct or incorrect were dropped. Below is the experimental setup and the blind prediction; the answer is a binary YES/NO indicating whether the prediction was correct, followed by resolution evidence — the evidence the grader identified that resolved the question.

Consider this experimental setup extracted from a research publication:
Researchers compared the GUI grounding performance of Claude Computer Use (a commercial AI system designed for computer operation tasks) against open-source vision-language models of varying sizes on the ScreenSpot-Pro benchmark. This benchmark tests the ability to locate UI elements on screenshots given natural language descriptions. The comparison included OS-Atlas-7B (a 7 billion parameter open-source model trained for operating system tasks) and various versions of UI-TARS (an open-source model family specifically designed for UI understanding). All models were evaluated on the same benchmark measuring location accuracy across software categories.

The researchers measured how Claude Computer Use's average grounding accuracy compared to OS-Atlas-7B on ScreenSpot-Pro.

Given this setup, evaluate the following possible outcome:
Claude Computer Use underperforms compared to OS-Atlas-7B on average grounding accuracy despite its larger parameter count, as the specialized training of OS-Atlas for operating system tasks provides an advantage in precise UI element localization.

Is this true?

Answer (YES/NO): YES